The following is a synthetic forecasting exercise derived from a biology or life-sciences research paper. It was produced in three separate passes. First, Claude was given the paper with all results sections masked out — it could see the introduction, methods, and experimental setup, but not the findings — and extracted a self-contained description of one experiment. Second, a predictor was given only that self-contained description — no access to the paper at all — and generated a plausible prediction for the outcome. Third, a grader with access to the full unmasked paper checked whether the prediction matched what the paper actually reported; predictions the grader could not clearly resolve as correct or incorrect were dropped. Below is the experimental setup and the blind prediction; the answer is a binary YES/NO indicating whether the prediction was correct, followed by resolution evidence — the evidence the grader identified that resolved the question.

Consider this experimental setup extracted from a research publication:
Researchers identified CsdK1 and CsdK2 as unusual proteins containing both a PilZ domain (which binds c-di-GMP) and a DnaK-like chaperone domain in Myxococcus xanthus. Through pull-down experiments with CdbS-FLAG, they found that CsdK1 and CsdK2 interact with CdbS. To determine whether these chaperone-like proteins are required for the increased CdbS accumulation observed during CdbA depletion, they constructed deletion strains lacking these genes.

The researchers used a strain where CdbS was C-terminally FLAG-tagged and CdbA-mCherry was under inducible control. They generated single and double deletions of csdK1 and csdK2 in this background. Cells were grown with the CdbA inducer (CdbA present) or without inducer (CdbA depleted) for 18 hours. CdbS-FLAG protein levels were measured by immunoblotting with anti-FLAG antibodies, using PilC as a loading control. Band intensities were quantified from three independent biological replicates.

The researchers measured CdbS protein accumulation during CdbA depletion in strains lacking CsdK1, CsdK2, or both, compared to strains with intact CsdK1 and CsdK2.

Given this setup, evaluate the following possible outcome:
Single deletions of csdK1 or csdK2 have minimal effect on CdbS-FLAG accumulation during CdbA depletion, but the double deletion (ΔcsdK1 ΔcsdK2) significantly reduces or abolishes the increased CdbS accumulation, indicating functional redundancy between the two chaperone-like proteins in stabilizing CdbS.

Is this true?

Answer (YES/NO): YES